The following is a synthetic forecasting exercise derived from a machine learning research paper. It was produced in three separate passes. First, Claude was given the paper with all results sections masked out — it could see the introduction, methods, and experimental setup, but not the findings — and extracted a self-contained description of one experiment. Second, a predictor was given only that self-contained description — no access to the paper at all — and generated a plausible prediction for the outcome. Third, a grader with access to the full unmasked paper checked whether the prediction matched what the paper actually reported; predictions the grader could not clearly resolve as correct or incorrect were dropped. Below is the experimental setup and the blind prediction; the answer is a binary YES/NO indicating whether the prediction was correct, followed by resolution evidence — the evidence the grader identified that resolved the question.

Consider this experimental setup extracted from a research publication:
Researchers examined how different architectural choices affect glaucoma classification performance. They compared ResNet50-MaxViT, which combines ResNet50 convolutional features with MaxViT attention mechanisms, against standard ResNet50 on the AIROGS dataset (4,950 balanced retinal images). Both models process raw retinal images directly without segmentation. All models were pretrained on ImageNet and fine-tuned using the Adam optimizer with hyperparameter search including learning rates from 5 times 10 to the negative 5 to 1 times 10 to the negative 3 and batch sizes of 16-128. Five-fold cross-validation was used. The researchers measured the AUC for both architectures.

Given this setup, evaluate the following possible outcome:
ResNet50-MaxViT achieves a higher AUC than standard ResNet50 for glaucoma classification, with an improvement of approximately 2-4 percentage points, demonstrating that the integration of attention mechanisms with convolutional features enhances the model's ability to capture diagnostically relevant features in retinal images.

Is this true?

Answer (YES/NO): NO